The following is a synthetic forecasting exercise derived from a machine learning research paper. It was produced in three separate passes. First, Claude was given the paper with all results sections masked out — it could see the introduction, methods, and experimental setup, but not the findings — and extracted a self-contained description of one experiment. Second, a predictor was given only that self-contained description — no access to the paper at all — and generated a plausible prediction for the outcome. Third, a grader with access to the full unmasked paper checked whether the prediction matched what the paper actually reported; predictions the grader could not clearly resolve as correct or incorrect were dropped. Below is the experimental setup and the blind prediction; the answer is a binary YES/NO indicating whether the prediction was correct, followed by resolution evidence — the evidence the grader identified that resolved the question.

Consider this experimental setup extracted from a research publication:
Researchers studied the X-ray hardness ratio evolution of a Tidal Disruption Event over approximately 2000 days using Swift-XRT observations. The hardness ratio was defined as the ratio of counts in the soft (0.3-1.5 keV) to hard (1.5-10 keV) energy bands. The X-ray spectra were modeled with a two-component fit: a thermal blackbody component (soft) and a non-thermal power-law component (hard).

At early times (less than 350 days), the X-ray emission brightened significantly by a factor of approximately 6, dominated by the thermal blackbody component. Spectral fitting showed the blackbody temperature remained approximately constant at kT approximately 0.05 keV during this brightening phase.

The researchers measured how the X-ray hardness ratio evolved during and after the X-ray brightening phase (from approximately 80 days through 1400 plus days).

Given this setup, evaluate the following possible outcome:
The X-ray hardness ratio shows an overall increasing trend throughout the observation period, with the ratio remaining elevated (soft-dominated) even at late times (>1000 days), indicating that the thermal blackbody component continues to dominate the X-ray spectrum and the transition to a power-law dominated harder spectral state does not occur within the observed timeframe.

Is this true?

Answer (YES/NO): NO